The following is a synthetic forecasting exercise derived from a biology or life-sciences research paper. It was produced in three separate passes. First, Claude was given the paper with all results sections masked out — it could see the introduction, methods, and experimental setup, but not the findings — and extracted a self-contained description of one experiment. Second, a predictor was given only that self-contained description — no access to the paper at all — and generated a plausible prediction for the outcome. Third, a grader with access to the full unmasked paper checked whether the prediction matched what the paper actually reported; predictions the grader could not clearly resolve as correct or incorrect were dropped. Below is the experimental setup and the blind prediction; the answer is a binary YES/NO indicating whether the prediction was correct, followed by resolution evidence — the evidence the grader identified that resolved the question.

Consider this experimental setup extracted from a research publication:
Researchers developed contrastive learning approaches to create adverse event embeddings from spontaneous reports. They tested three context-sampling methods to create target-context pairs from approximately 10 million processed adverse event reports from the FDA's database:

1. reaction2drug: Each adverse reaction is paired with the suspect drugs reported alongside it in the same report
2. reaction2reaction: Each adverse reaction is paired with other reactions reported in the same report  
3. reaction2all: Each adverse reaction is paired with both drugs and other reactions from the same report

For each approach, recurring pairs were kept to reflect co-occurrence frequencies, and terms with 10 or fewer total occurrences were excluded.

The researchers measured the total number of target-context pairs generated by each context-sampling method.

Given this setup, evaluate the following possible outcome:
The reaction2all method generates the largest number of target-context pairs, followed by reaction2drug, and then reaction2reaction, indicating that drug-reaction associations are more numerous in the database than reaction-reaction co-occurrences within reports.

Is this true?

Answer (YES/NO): NO